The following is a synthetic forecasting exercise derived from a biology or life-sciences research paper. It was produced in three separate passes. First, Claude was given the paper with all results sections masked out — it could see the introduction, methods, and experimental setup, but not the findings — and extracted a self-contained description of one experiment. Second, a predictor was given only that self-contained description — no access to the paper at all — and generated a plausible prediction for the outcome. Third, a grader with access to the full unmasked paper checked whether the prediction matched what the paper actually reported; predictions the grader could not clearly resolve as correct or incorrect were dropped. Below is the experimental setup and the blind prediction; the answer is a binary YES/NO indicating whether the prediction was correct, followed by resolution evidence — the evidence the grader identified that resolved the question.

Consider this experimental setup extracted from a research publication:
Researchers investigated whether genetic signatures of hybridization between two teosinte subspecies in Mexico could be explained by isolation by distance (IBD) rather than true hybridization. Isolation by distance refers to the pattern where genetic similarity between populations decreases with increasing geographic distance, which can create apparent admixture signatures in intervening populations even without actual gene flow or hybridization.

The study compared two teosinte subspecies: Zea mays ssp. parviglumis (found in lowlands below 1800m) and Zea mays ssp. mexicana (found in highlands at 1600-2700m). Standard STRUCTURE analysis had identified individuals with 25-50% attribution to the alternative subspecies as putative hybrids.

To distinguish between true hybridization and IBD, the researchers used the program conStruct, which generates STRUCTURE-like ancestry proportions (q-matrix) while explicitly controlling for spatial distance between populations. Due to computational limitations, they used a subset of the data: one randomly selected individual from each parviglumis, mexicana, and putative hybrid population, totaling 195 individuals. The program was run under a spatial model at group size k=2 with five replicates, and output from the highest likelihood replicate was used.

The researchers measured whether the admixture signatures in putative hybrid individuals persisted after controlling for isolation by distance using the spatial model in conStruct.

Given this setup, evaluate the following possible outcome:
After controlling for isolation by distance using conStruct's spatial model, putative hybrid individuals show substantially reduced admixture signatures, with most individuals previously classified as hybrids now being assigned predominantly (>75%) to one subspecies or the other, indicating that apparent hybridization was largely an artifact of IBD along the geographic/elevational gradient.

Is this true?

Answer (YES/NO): NO